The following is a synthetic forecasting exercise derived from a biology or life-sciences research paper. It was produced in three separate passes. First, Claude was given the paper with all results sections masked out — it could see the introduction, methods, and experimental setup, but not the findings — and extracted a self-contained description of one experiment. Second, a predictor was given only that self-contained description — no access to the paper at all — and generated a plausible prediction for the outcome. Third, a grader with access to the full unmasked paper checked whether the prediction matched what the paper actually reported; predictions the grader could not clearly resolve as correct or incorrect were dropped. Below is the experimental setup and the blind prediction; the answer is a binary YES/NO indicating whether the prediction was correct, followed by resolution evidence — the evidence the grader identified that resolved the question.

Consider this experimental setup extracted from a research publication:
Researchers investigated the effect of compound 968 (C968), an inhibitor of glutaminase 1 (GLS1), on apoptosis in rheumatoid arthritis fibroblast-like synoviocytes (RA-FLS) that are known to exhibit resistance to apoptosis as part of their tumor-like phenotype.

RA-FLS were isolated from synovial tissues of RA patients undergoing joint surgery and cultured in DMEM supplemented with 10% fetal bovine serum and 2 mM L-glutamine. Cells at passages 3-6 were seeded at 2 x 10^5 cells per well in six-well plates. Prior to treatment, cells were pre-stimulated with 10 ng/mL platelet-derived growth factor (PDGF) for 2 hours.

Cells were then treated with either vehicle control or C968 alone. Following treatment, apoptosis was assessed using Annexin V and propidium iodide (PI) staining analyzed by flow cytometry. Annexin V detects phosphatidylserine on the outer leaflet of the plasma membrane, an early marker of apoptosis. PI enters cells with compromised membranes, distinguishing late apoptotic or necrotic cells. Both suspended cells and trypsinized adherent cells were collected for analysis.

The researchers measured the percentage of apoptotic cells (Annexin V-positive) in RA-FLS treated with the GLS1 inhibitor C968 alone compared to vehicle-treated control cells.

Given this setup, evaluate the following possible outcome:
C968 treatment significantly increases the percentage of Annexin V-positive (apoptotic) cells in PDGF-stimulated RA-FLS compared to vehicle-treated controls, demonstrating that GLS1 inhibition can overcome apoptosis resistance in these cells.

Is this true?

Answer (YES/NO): NO